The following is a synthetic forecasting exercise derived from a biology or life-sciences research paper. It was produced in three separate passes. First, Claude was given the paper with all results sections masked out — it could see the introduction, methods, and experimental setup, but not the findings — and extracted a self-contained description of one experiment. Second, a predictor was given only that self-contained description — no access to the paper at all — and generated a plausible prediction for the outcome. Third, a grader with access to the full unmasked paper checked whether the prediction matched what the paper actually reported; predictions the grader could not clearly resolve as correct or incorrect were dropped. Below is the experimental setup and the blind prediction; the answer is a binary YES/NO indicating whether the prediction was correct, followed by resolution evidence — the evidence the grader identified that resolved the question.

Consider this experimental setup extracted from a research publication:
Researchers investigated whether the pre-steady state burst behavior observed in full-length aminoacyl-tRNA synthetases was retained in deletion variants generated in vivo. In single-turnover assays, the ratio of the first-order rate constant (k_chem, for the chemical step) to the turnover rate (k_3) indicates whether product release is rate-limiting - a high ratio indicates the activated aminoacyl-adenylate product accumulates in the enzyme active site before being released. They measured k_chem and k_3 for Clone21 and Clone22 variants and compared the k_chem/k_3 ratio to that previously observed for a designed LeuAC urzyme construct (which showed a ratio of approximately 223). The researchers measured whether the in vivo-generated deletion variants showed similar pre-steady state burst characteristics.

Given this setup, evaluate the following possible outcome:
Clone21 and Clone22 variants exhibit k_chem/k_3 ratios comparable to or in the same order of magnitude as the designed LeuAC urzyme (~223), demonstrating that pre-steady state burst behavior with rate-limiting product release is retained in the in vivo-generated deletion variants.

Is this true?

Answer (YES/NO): YES